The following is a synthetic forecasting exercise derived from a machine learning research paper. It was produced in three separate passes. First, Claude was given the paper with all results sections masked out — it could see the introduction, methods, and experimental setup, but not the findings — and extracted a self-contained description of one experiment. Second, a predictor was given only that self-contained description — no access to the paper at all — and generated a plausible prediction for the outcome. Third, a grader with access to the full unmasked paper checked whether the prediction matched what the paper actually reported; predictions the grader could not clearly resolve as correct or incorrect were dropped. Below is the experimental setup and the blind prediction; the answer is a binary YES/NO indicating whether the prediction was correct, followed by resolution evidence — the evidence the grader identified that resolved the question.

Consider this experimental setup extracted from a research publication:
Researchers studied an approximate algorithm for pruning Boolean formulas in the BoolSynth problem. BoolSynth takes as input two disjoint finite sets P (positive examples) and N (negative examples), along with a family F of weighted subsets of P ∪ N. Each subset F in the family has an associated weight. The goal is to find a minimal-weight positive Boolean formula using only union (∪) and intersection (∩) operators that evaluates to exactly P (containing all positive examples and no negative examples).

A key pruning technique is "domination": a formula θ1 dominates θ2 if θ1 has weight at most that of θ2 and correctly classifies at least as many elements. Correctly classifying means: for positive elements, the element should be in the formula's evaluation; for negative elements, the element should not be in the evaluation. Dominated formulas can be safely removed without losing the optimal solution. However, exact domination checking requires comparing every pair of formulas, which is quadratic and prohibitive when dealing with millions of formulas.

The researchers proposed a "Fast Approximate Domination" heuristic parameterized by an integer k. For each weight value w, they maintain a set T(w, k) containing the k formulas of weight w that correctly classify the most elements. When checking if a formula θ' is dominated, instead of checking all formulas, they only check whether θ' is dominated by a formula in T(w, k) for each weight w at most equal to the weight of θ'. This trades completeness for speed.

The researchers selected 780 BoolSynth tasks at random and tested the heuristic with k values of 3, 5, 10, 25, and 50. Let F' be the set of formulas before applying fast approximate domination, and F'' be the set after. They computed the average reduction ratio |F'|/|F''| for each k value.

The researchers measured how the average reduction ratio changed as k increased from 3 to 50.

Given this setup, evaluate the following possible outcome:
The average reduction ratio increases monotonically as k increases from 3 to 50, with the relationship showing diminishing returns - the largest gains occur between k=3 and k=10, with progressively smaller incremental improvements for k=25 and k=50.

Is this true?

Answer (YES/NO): NO